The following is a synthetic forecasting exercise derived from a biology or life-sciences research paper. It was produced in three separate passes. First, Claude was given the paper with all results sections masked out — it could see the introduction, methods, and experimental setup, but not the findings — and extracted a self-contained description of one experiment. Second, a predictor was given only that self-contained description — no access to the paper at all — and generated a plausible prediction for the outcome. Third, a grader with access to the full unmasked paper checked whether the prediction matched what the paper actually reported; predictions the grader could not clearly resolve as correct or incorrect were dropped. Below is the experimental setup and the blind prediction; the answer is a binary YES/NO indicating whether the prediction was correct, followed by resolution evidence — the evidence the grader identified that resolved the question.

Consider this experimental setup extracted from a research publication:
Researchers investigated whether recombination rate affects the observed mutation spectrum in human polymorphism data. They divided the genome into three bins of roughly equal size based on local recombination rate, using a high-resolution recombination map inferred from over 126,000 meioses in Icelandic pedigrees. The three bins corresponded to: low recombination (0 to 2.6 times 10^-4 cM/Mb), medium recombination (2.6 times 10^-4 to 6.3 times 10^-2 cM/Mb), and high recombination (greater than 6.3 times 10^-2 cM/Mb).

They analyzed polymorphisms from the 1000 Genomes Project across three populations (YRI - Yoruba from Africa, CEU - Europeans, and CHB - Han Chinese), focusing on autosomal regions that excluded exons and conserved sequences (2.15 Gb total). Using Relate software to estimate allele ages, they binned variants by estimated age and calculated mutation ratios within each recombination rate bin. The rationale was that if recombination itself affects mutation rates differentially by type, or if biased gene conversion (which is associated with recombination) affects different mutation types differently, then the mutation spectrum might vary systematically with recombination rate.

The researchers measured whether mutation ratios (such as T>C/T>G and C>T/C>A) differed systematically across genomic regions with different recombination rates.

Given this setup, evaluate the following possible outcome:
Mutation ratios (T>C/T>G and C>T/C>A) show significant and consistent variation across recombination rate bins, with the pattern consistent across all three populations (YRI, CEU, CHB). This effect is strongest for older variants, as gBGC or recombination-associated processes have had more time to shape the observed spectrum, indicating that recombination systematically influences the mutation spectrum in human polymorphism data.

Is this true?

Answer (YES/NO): NO